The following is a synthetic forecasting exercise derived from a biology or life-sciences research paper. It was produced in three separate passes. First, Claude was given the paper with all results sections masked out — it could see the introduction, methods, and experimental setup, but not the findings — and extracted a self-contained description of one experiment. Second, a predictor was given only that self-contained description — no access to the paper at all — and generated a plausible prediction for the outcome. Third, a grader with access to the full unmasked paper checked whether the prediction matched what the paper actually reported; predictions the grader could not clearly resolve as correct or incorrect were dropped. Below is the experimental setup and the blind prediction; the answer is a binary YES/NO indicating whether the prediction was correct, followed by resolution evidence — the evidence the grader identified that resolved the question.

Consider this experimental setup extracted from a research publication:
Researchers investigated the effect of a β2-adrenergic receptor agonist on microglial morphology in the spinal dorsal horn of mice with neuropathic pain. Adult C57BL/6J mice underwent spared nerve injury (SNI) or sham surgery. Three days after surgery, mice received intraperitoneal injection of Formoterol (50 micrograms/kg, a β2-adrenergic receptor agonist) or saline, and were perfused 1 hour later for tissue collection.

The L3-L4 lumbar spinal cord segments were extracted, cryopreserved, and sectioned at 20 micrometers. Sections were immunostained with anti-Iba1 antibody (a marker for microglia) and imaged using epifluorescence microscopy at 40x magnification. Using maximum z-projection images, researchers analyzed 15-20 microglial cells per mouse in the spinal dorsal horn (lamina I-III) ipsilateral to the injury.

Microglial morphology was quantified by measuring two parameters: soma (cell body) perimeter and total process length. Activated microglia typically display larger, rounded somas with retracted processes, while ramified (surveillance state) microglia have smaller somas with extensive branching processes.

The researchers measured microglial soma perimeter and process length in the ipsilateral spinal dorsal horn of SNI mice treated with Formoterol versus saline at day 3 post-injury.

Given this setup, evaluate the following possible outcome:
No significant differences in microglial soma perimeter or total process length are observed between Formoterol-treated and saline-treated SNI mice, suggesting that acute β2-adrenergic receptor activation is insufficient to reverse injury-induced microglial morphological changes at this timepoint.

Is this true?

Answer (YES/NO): NO